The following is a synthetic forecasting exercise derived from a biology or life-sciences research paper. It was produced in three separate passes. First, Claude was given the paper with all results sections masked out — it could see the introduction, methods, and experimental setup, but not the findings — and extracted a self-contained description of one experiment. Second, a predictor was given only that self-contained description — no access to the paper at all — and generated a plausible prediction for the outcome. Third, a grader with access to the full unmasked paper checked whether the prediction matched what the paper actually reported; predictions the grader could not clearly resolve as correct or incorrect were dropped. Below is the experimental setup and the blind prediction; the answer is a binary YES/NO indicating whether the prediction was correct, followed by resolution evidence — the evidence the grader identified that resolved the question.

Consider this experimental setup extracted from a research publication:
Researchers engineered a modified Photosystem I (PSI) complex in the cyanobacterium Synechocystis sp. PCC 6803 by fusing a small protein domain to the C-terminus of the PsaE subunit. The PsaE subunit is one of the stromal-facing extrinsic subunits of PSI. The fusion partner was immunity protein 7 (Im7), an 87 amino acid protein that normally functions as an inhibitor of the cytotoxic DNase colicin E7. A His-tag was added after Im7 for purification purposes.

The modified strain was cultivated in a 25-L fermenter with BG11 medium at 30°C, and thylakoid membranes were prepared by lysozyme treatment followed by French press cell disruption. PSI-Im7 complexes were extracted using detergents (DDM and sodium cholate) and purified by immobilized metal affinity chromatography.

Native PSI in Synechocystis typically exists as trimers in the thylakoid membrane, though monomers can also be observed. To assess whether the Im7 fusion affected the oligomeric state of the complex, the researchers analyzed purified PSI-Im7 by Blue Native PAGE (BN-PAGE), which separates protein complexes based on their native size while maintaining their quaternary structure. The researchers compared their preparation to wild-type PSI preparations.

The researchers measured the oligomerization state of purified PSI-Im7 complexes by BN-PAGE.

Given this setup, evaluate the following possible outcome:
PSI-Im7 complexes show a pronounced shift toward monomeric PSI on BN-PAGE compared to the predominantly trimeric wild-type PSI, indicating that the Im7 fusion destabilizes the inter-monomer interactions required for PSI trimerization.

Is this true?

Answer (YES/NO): NO